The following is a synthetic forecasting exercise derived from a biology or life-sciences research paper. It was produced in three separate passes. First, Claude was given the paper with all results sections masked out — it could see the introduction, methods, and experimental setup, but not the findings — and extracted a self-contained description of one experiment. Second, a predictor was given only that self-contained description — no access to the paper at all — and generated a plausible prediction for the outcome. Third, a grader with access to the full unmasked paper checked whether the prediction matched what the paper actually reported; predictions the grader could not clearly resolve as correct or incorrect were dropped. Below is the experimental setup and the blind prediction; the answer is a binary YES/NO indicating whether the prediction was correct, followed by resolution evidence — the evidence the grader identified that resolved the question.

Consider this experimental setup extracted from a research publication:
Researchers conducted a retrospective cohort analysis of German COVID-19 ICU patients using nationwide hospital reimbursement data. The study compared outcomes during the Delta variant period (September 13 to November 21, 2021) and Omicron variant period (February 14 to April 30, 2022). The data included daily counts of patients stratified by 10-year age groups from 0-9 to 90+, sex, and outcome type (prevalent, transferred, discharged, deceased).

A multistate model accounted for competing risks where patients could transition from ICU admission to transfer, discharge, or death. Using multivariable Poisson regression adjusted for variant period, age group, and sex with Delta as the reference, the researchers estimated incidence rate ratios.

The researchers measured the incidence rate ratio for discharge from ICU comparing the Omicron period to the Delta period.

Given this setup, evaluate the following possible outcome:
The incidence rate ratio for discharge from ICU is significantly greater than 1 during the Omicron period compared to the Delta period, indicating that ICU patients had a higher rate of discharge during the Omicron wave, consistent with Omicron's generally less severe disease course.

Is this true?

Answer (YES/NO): YES